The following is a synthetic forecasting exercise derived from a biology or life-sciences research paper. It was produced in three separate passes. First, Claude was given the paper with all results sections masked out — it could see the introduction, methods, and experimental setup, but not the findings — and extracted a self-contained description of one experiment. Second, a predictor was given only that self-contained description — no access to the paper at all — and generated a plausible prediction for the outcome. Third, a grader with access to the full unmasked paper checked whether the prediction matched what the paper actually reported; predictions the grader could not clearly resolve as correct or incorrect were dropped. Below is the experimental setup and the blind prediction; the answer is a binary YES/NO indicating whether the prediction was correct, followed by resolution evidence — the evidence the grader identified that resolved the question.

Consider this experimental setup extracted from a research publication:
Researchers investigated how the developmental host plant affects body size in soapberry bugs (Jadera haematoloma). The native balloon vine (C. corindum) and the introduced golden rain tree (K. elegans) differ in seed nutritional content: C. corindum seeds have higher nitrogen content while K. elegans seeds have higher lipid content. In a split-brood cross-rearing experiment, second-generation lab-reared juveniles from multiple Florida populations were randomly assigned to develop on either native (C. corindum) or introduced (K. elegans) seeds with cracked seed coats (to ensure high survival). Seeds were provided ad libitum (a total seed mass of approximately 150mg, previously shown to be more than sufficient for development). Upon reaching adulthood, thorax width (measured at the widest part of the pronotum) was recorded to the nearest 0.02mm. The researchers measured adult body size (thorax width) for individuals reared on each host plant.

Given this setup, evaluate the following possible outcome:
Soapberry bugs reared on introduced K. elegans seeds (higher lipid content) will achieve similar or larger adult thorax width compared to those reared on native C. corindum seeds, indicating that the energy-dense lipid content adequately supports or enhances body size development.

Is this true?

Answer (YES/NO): YES